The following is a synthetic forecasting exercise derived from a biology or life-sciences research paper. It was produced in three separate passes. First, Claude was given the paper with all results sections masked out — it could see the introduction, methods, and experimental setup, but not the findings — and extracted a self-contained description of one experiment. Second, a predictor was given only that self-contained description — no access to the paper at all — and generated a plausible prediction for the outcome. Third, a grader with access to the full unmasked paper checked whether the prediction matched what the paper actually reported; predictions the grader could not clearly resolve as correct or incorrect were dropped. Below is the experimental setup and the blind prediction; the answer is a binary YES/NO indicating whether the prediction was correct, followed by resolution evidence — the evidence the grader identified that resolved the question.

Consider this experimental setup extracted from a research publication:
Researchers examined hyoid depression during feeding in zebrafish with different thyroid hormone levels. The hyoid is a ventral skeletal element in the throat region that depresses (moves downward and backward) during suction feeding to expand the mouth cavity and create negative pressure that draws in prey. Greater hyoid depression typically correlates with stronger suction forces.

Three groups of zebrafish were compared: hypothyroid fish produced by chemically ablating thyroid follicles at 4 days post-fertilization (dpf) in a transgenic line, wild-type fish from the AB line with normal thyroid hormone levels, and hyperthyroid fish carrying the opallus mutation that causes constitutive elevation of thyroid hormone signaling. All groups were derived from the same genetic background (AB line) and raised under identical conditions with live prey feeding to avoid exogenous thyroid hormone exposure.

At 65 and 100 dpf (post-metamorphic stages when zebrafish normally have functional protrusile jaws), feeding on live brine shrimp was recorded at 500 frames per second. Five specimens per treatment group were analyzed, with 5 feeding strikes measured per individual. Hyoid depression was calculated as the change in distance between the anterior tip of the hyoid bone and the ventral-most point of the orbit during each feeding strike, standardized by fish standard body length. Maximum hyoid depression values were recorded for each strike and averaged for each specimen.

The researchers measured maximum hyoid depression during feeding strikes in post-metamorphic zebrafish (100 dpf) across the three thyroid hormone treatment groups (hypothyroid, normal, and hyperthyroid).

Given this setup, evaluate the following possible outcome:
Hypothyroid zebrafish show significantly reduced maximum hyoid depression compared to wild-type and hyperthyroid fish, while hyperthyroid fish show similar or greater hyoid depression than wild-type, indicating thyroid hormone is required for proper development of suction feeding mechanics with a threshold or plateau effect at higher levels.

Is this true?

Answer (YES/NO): NO